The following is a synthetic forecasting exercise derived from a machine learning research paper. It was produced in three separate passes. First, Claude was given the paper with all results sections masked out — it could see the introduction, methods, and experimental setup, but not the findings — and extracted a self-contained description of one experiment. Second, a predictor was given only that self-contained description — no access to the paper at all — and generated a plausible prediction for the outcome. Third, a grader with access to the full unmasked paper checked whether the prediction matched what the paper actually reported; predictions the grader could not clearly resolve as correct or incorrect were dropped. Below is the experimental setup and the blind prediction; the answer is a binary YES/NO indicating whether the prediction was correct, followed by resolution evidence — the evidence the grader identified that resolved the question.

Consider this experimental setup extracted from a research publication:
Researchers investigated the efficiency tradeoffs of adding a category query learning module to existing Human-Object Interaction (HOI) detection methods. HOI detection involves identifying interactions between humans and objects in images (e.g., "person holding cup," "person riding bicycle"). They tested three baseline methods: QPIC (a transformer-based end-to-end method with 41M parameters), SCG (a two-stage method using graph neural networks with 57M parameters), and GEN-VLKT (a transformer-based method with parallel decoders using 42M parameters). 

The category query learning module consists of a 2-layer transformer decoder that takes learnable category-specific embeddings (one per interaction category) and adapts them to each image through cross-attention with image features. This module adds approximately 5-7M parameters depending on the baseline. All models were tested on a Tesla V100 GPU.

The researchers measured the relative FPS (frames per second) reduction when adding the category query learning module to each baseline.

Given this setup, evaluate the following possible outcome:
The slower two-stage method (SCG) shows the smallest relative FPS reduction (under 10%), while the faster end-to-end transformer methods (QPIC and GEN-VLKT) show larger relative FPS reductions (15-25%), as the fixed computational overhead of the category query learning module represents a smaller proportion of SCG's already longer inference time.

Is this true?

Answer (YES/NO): NO